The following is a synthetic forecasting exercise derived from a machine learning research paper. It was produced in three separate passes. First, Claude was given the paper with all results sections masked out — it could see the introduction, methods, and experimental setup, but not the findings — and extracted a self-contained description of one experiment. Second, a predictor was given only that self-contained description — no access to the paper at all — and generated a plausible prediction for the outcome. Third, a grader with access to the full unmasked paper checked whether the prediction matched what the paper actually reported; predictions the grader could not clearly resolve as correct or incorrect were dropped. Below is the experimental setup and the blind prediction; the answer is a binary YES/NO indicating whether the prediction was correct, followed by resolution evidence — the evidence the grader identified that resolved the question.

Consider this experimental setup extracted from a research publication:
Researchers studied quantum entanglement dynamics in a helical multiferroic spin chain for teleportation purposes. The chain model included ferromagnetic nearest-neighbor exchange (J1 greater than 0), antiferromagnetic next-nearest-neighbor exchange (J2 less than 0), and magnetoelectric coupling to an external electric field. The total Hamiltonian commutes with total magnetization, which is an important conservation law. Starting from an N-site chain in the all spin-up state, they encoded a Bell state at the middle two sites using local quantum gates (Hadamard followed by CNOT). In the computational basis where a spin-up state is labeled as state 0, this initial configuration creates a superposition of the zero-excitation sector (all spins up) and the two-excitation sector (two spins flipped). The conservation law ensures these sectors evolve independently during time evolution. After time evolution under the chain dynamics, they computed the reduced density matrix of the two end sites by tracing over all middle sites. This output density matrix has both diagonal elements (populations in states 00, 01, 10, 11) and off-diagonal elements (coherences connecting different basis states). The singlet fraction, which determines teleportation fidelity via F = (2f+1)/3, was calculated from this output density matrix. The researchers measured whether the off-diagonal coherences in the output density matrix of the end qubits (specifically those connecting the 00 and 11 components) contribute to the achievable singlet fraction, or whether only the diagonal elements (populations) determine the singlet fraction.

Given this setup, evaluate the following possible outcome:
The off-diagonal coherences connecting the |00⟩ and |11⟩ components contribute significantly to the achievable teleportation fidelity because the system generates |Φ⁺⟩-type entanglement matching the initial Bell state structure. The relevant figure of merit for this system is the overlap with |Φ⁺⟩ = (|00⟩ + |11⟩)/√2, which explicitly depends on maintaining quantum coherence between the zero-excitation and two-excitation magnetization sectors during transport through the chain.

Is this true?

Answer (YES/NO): YES